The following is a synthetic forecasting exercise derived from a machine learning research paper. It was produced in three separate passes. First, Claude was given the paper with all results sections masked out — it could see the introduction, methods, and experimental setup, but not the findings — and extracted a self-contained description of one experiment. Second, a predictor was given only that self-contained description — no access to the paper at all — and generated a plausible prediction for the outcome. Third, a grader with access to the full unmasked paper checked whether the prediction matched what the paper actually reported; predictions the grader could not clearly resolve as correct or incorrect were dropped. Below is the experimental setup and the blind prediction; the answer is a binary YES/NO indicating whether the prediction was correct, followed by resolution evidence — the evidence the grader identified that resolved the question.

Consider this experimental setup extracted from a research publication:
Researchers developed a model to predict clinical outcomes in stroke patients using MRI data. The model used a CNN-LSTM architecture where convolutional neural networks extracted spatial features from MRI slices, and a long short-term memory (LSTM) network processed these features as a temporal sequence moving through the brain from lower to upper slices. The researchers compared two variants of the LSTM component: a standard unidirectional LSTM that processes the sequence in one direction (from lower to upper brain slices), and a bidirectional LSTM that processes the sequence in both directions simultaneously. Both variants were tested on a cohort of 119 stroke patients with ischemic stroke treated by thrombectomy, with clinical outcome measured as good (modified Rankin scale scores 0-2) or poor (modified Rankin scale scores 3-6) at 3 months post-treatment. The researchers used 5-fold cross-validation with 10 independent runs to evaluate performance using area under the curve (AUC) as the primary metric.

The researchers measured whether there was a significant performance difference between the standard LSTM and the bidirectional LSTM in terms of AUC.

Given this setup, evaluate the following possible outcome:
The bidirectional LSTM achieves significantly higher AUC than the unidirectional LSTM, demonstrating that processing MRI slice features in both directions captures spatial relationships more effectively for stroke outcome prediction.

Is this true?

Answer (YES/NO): NO